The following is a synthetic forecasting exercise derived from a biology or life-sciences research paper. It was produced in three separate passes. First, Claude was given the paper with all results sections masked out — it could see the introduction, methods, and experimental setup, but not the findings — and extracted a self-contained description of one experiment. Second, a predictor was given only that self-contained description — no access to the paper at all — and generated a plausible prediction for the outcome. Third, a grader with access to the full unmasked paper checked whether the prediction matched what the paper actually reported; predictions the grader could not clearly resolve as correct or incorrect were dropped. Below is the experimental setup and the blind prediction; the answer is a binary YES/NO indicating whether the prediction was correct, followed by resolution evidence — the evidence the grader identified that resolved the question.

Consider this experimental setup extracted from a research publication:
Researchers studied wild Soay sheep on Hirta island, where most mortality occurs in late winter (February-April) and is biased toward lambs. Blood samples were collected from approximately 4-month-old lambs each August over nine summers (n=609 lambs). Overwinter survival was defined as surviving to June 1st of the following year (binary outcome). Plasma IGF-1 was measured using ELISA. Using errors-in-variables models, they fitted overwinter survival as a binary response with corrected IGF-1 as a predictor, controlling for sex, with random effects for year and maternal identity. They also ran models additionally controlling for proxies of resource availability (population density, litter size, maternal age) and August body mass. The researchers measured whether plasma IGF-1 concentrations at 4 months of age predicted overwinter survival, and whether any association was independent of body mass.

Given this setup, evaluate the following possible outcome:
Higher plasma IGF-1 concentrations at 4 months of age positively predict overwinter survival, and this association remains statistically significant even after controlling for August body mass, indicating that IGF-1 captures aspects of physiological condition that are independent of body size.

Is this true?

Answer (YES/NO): NO